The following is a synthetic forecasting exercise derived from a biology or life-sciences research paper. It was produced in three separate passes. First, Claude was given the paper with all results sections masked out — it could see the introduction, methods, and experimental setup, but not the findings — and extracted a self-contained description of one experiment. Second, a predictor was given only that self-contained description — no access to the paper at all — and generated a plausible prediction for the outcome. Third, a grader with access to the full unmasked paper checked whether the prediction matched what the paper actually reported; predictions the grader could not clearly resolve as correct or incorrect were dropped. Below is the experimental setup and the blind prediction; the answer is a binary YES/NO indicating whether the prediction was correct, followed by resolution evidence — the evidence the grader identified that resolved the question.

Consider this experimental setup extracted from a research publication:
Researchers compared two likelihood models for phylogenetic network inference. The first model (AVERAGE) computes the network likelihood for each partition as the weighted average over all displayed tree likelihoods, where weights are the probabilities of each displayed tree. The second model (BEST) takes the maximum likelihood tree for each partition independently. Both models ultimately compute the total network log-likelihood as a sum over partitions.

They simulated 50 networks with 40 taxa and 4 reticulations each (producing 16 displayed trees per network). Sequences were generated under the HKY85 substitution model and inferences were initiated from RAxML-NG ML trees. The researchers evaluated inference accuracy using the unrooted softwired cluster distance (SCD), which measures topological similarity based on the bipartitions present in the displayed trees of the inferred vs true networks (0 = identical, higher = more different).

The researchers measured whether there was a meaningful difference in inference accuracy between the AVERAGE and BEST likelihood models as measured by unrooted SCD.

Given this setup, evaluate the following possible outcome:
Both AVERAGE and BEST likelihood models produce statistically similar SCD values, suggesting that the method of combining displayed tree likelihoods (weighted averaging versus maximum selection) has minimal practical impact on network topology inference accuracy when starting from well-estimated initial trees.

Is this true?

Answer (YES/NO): YES